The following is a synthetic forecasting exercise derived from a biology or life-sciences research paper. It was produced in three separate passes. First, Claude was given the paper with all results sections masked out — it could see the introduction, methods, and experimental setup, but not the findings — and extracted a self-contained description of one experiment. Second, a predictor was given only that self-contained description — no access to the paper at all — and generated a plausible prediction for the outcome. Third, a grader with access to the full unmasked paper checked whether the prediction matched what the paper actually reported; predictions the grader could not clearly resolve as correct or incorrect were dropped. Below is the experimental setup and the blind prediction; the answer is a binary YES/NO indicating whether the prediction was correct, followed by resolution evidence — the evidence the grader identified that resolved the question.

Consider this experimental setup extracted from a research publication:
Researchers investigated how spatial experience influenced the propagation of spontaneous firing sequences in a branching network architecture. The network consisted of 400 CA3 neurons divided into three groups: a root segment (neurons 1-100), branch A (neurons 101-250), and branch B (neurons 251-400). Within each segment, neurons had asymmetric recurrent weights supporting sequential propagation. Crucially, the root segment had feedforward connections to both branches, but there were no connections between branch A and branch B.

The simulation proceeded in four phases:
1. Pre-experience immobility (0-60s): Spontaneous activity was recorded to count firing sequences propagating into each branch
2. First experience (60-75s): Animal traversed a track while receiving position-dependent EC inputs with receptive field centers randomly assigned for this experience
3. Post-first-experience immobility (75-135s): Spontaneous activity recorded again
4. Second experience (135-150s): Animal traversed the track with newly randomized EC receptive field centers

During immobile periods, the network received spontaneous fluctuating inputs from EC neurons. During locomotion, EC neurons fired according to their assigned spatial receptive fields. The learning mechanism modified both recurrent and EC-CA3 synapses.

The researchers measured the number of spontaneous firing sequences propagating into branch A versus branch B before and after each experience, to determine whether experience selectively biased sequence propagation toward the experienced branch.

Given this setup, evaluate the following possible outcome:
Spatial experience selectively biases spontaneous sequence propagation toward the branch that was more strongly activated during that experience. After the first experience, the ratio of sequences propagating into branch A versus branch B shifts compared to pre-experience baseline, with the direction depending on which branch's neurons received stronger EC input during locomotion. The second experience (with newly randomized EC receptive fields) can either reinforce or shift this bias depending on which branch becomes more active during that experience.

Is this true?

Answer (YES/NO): YES